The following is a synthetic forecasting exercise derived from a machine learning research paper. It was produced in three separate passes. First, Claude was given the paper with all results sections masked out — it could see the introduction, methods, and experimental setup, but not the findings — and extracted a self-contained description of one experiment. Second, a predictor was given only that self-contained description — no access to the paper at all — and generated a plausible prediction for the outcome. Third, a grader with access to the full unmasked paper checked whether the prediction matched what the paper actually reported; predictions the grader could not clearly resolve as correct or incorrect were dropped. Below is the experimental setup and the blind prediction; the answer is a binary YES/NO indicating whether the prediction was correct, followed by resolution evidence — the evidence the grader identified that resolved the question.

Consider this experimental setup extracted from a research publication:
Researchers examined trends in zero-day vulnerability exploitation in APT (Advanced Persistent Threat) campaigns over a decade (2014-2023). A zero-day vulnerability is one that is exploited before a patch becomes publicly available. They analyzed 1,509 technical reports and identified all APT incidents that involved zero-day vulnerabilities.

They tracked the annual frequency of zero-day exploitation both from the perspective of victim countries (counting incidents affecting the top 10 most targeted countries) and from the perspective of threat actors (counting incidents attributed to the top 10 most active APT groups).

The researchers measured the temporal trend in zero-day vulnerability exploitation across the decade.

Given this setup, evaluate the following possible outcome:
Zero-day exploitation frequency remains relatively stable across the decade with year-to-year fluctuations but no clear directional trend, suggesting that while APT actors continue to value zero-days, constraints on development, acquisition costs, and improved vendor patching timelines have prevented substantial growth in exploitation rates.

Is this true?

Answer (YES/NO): NO